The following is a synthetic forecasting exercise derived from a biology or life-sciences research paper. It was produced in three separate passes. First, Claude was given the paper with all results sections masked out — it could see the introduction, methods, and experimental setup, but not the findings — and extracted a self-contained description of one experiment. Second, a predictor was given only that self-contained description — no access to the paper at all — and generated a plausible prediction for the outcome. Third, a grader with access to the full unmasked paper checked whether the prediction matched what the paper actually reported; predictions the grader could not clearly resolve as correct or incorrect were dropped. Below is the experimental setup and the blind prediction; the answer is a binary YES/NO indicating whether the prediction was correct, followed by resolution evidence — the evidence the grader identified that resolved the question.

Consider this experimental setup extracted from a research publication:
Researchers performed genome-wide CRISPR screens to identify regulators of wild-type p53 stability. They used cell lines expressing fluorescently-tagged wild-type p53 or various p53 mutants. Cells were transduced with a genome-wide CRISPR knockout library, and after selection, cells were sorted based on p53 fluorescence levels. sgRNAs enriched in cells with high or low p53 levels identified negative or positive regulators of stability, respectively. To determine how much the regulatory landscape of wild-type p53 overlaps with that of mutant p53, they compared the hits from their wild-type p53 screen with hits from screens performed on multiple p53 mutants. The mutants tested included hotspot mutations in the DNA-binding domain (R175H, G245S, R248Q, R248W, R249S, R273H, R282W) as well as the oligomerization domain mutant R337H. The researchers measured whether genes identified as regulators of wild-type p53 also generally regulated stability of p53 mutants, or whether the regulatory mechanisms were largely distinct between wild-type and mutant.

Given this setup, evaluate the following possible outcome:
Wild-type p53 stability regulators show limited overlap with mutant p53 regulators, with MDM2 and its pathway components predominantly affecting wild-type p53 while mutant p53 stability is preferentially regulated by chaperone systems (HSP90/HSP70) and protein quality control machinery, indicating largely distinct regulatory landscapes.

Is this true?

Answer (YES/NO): NO